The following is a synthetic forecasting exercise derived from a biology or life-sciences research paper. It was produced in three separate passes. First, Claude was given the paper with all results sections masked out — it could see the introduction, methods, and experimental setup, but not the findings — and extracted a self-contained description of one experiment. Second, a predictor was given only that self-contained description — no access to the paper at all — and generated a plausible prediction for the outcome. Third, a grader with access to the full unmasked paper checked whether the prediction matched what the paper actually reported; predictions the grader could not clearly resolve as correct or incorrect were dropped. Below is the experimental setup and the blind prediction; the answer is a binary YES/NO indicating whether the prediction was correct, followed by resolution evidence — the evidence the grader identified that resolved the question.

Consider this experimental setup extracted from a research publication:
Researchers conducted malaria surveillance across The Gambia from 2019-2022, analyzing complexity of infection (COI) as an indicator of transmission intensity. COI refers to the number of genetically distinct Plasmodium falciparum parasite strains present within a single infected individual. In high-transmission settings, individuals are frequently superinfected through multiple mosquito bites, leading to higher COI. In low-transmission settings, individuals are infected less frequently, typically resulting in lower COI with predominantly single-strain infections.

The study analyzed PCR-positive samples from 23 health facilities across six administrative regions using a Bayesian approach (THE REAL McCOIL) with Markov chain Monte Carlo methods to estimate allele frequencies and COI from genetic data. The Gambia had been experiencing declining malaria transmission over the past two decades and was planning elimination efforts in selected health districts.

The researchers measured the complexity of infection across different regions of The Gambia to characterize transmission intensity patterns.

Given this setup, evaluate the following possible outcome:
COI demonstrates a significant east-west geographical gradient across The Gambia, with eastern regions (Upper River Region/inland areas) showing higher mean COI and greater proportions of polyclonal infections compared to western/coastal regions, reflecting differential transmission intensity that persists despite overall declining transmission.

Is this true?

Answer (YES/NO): NO